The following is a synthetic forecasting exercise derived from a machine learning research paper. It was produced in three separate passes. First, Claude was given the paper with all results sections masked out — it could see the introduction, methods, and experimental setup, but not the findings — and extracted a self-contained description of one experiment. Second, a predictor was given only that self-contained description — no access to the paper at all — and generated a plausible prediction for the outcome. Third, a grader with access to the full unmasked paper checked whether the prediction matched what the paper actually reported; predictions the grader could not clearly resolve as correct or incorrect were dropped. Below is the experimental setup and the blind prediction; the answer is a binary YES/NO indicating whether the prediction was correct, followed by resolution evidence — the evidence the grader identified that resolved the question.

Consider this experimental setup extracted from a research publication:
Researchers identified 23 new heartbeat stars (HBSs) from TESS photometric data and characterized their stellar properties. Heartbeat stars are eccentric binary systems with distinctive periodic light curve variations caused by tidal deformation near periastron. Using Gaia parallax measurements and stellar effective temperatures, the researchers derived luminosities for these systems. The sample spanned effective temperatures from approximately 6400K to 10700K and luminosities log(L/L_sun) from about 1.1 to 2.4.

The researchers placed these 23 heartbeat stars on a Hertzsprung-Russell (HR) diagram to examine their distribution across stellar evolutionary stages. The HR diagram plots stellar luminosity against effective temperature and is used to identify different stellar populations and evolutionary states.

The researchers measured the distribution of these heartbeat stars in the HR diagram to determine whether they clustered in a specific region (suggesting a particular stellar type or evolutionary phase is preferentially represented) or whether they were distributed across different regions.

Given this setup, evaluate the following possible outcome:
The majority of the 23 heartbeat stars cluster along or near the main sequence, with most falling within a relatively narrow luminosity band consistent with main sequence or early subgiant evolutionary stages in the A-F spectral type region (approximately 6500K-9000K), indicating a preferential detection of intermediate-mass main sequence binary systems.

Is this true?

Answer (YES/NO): NO